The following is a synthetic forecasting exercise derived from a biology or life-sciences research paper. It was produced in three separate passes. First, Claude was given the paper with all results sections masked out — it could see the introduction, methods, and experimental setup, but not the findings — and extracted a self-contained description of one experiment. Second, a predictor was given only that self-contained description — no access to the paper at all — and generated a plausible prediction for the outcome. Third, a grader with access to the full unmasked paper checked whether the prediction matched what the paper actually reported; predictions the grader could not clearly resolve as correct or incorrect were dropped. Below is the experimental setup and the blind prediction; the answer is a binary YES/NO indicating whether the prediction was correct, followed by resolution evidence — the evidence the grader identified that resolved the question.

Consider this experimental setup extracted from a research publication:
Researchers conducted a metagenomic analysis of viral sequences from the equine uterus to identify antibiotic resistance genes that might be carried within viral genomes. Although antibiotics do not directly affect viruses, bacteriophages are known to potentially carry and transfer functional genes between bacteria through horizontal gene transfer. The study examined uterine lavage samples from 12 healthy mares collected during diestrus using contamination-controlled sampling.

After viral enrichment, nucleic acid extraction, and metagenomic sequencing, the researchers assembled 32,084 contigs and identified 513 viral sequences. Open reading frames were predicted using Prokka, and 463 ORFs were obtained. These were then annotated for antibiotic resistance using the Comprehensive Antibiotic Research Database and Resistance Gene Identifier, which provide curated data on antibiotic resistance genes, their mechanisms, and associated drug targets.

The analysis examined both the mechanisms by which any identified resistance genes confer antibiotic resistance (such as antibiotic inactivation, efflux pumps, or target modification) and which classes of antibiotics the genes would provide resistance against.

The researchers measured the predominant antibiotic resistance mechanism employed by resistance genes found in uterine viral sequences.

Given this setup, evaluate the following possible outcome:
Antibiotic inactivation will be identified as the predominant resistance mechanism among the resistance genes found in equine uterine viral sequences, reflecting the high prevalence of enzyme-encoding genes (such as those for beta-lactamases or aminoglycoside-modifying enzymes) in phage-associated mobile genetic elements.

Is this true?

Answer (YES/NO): NO